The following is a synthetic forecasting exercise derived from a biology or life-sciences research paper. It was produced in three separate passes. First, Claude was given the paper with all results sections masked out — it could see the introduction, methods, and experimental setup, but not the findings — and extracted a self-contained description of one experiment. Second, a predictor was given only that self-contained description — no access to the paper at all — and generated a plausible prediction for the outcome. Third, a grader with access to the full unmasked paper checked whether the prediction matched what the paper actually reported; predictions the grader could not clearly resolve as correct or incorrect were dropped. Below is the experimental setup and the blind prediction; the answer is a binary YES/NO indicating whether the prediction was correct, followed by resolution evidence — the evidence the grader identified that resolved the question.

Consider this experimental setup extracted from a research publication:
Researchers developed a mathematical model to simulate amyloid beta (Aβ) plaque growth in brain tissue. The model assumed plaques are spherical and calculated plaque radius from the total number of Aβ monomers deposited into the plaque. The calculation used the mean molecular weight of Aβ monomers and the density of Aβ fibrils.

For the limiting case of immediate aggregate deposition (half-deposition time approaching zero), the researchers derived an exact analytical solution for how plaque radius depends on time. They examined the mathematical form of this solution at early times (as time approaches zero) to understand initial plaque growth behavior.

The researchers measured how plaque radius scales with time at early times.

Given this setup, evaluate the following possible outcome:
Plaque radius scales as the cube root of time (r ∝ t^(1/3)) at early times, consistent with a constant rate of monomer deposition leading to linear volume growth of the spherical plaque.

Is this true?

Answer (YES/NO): YES